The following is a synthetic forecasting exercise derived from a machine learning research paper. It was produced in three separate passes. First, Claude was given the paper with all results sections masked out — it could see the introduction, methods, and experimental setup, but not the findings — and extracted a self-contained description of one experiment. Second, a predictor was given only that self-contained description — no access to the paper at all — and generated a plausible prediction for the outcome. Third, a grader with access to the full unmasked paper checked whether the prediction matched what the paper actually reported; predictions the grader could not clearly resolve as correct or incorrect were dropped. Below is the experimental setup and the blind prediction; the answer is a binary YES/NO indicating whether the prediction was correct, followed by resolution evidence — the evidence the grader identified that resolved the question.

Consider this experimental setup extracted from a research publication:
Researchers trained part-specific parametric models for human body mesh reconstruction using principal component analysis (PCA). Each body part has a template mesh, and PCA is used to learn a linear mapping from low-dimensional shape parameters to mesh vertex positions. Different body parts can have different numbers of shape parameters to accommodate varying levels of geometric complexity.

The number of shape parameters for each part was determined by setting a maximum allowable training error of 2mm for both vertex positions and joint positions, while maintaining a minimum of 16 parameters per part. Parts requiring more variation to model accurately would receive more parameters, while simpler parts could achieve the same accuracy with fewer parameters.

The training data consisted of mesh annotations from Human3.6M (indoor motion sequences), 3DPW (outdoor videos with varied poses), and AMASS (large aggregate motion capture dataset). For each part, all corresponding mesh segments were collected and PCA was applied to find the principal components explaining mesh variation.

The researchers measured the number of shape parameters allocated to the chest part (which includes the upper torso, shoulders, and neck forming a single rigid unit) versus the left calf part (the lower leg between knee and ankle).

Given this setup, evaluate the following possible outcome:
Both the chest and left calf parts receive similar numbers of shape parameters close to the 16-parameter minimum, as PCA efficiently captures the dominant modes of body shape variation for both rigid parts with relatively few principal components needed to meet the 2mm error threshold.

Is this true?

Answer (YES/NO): NO